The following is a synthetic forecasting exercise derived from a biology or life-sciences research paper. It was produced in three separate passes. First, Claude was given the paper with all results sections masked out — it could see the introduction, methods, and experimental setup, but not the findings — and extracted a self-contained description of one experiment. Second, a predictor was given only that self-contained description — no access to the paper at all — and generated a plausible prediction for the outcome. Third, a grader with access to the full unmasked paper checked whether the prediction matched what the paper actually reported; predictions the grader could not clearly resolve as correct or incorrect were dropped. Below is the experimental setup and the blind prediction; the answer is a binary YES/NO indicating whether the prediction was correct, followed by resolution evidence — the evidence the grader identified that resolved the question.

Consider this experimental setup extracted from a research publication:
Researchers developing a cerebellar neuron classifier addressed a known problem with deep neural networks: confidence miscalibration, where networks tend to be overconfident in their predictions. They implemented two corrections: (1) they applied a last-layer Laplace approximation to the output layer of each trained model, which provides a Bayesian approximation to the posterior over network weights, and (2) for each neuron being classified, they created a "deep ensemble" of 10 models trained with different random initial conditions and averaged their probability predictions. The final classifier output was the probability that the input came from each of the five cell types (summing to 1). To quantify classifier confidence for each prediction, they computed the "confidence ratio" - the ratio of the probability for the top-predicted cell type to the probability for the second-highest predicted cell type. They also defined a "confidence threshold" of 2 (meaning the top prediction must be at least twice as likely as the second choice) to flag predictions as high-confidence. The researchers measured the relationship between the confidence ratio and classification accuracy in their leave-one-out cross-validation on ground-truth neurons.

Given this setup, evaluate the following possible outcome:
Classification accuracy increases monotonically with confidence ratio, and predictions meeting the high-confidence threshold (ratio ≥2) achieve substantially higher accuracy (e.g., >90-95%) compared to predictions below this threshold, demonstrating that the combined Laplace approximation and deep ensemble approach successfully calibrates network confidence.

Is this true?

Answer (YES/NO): YES